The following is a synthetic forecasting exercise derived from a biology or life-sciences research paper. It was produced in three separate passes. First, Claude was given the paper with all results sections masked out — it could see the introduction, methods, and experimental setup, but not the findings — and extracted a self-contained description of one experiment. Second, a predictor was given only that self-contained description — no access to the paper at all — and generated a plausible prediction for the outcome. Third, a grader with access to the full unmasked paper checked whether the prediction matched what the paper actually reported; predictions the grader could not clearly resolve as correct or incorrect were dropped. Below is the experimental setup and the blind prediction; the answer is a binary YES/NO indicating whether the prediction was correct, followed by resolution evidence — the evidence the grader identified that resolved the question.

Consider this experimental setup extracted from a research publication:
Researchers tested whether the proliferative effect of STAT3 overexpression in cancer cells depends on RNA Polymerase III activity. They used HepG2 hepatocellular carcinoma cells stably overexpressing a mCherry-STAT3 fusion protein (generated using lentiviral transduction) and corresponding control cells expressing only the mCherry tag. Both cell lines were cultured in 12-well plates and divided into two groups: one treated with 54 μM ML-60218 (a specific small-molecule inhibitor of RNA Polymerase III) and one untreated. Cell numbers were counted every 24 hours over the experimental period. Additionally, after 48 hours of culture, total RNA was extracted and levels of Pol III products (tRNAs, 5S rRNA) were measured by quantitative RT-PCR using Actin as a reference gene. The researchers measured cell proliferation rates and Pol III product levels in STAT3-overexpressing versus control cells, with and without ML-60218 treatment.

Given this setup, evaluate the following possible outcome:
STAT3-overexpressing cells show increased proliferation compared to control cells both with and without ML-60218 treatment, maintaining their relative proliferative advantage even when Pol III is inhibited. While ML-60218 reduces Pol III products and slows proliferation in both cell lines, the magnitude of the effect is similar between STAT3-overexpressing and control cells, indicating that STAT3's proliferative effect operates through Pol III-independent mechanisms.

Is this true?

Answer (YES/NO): NO